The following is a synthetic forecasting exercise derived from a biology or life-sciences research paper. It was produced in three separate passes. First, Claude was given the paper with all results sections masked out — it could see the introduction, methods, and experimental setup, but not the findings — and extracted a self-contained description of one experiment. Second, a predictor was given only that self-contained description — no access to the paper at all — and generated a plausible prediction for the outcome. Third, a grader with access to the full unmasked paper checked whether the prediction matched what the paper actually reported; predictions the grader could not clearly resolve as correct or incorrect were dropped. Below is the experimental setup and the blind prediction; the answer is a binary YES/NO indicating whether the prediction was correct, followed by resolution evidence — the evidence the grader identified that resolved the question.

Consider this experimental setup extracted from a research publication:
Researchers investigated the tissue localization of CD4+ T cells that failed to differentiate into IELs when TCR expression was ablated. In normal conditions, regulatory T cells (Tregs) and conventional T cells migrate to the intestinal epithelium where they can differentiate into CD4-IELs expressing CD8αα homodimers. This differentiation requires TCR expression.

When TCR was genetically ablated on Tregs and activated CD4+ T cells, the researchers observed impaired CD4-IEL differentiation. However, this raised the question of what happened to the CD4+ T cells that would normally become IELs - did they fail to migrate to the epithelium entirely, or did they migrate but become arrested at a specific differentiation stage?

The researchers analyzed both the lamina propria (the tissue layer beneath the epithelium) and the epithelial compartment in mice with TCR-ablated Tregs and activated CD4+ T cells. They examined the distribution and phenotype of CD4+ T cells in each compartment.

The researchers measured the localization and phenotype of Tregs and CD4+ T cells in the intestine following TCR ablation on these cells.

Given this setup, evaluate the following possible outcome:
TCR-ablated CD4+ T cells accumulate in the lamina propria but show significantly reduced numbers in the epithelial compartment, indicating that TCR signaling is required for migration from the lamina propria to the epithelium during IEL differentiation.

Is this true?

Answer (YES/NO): NO